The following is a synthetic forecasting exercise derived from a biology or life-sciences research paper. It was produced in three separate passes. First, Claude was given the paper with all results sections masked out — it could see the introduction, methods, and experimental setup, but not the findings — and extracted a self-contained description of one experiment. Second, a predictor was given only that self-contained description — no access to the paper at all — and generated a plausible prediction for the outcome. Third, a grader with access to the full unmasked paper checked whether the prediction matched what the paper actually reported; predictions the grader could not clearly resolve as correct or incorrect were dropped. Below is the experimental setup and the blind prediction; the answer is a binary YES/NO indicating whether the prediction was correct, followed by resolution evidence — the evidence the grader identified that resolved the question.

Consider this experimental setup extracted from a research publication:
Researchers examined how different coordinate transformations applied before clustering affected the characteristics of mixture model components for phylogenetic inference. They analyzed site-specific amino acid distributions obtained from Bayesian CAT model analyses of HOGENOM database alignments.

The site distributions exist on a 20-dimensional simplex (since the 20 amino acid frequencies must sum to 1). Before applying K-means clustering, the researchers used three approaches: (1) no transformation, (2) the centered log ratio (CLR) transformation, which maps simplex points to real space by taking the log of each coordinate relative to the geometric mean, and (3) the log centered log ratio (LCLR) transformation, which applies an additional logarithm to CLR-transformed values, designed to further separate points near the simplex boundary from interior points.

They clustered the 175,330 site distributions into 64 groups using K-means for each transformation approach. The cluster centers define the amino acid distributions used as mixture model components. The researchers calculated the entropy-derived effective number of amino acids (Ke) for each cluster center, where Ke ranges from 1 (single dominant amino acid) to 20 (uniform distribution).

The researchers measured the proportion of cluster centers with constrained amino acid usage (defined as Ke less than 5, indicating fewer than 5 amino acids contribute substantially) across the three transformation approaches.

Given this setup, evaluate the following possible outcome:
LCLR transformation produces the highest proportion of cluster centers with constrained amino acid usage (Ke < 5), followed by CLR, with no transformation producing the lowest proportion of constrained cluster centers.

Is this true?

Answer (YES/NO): NO